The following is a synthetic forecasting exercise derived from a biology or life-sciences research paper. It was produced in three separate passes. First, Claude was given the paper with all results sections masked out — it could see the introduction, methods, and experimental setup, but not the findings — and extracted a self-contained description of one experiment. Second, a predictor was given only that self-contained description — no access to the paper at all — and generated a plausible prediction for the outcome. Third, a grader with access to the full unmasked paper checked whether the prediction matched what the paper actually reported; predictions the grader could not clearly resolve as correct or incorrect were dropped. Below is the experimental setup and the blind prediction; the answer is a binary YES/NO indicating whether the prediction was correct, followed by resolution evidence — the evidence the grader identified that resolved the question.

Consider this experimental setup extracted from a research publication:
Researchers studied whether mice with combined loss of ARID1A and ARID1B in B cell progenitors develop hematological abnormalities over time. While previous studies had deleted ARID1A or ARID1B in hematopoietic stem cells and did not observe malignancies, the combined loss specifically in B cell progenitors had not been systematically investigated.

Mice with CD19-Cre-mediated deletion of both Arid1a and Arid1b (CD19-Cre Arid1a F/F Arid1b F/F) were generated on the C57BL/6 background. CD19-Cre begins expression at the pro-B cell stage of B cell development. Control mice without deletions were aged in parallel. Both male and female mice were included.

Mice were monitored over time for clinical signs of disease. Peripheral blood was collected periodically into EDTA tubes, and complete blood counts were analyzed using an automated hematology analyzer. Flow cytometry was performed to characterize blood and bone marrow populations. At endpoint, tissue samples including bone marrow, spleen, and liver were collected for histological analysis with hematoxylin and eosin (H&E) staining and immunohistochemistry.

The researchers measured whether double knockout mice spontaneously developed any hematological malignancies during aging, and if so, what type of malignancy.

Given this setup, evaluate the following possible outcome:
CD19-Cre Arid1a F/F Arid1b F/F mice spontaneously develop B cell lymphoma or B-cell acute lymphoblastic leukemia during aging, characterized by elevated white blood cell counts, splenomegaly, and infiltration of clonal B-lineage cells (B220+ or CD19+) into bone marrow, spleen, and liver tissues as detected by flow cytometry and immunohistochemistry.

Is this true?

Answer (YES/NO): NO